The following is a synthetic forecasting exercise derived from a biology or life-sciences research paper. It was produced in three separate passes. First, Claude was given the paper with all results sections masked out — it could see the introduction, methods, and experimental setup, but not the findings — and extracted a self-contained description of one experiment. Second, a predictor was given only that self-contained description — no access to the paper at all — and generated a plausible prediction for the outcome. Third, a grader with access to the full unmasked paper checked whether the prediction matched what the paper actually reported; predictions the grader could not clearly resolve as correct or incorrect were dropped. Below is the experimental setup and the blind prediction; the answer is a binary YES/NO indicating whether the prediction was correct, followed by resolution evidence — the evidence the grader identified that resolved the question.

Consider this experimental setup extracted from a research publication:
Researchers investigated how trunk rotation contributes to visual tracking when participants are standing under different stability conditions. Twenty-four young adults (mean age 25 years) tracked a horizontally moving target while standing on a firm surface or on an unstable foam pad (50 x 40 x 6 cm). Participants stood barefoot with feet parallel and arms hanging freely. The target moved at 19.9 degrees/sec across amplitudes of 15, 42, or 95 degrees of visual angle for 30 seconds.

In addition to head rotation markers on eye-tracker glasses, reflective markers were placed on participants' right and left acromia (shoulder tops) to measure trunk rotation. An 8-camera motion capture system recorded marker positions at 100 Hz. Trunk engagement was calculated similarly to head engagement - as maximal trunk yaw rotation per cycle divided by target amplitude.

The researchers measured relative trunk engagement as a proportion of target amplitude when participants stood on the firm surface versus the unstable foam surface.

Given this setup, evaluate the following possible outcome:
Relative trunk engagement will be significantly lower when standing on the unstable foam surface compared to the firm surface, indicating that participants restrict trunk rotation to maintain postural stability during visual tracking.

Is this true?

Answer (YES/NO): NO